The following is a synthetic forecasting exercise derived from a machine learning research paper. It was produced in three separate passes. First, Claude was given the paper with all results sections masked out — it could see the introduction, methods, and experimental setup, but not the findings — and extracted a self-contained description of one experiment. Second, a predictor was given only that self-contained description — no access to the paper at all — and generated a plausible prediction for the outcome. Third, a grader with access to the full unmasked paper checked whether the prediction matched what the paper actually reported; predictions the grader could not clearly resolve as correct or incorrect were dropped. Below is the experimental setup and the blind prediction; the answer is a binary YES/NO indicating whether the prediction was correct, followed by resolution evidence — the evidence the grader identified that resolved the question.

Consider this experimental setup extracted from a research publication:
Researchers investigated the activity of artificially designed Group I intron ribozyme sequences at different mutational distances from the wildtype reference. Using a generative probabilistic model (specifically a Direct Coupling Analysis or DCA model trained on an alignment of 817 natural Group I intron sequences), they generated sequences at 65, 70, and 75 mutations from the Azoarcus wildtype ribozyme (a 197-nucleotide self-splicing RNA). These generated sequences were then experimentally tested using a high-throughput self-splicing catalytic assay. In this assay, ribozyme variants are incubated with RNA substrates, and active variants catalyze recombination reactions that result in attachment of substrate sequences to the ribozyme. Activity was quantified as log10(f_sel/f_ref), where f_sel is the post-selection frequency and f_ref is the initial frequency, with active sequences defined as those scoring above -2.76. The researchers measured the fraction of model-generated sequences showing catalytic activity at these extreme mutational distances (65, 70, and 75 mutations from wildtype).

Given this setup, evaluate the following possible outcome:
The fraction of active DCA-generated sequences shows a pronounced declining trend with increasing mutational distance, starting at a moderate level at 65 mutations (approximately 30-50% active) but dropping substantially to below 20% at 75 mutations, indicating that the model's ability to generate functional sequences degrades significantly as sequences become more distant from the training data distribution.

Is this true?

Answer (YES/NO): NO